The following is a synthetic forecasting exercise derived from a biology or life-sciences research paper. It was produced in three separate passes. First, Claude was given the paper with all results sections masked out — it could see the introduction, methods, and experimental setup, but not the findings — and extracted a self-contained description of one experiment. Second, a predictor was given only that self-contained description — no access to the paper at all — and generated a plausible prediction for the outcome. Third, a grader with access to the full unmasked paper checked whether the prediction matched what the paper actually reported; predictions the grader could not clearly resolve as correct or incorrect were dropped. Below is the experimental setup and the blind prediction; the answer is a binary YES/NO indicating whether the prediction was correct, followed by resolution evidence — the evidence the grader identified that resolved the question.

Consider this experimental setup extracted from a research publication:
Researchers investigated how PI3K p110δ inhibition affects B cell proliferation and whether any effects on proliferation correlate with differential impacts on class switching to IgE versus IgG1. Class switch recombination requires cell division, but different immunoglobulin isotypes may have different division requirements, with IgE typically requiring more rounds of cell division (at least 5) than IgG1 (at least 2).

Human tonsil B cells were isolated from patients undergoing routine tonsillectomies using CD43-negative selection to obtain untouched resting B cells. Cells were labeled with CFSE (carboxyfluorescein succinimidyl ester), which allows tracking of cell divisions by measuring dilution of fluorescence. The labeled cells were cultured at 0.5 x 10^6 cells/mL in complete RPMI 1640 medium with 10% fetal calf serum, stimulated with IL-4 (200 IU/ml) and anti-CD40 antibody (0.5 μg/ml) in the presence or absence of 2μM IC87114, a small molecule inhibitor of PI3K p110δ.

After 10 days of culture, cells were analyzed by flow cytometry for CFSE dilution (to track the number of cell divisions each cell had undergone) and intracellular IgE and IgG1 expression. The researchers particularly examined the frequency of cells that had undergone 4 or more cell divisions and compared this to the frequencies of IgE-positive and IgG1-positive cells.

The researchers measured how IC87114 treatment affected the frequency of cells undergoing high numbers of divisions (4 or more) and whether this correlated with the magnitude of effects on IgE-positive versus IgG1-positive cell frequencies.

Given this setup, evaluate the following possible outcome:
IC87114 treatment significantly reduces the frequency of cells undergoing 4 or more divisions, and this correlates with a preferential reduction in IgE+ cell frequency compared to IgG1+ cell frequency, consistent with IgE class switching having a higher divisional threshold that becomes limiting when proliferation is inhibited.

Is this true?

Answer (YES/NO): YES